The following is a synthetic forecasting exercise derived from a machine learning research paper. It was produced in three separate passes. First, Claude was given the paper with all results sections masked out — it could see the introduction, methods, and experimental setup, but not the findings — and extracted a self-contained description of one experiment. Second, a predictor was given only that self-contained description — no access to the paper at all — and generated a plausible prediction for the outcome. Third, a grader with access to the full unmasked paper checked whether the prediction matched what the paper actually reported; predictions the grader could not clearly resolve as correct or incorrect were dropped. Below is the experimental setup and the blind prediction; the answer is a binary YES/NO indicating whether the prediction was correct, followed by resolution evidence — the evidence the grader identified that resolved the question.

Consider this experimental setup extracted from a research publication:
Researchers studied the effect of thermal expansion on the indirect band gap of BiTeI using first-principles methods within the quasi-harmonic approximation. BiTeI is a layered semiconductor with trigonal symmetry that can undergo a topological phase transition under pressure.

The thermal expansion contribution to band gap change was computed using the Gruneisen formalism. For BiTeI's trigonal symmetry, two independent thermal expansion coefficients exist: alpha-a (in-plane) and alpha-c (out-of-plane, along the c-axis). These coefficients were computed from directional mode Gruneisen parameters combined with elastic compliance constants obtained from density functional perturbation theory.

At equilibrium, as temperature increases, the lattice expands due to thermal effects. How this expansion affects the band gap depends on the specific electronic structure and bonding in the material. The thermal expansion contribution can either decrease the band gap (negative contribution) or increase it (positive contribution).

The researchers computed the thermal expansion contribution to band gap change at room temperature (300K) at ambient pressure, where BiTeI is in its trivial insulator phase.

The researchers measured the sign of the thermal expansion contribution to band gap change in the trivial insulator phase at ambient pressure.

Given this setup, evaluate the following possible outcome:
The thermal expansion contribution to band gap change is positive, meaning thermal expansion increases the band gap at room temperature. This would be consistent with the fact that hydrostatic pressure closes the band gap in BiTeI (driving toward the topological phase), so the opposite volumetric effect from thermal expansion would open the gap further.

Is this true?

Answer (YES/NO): YES